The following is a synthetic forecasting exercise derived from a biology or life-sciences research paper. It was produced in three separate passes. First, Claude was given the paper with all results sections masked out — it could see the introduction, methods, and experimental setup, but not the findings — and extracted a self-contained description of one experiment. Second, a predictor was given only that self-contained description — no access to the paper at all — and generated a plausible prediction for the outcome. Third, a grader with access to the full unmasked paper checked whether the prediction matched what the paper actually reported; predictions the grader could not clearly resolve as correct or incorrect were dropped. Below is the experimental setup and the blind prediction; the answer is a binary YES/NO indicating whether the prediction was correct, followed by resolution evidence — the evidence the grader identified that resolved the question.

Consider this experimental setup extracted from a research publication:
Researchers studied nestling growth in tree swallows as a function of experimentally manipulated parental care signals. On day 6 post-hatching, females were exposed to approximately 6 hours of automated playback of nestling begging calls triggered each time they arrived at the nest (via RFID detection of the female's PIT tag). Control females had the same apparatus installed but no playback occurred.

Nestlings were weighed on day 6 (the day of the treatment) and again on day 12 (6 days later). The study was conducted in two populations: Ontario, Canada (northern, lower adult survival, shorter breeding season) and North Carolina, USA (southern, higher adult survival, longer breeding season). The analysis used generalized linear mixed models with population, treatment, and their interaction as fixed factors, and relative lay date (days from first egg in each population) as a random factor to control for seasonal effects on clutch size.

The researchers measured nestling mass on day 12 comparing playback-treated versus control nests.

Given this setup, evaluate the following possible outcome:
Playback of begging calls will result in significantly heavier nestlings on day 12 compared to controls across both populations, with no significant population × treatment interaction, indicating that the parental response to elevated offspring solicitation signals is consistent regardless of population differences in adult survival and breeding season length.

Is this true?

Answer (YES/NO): NO